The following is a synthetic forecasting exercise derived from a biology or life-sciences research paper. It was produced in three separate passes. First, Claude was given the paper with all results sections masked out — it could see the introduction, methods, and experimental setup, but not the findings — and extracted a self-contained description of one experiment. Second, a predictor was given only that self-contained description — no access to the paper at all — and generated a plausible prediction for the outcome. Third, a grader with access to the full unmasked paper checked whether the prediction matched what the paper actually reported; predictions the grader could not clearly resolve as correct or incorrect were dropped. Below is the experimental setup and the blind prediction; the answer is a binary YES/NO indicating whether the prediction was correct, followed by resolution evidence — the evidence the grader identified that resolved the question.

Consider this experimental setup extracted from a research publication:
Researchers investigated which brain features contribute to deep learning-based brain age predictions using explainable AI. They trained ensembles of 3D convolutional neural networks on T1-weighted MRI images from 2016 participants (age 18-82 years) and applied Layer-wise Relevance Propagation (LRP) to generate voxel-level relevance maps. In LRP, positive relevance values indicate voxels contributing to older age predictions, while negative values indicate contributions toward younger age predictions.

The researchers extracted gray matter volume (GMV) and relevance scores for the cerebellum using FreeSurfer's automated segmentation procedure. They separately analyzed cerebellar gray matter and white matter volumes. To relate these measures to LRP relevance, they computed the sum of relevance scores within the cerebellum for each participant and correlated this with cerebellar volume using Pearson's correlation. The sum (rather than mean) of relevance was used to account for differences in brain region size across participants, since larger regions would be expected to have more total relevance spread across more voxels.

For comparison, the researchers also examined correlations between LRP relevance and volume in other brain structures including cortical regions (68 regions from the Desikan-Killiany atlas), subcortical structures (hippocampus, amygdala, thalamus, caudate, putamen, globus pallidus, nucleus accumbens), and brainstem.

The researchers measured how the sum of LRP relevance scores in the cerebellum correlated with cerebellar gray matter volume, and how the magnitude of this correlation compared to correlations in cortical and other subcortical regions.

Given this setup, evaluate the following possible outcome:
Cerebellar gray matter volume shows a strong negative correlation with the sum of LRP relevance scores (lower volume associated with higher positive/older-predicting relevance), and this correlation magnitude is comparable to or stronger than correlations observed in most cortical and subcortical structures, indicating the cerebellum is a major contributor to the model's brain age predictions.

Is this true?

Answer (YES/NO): YES